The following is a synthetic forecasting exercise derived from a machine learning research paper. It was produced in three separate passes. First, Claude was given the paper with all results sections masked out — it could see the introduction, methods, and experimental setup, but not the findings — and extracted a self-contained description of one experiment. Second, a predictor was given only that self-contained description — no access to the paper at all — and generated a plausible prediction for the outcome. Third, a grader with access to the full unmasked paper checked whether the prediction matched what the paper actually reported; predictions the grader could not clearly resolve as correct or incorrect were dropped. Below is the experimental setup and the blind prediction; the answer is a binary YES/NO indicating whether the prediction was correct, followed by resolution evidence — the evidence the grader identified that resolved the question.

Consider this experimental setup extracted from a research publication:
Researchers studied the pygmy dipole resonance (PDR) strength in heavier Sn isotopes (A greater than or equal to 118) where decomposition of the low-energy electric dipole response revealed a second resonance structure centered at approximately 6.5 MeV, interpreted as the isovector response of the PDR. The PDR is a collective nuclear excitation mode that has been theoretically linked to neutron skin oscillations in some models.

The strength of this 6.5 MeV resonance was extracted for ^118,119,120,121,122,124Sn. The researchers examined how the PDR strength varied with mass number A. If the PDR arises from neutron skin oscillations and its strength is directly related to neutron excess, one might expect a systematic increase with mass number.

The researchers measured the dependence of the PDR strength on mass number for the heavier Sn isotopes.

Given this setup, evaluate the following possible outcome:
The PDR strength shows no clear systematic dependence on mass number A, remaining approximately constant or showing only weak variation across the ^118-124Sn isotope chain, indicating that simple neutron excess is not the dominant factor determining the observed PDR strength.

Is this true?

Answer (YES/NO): NO